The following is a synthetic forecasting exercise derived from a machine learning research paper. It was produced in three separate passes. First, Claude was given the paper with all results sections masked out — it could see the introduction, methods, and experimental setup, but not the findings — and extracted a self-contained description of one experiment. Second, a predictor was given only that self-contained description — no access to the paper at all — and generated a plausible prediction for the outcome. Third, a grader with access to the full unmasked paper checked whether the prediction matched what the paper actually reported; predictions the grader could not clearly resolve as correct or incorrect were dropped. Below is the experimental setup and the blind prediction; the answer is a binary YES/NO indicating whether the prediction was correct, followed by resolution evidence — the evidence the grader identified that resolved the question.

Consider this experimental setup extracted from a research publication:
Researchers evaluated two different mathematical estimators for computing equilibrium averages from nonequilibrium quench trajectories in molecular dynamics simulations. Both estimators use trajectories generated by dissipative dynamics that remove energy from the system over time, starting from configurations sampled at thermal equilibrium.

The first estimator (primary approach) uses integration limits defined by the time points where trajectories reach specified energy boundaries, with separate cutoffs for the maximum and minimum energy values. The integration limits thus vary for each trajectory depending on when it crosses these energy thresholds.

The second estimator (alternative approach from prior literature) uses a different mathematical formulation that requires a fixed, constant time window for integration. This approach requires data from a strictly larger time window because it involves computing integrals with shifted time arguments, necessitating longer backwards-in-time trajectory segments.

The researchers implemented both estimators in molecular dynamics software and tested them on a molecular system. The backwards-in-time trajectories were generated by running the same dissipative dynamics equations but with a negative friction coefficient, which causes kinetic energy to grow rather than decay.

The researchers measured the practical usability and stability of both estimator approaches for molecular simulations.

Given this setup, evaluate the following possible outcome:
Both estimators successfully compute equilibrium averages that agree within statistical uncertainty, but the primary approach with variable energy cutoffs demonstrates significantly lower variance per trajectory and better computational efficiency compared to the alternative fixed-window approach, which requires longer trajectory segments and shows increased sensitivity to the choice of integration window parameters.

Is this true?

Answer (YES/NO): NO